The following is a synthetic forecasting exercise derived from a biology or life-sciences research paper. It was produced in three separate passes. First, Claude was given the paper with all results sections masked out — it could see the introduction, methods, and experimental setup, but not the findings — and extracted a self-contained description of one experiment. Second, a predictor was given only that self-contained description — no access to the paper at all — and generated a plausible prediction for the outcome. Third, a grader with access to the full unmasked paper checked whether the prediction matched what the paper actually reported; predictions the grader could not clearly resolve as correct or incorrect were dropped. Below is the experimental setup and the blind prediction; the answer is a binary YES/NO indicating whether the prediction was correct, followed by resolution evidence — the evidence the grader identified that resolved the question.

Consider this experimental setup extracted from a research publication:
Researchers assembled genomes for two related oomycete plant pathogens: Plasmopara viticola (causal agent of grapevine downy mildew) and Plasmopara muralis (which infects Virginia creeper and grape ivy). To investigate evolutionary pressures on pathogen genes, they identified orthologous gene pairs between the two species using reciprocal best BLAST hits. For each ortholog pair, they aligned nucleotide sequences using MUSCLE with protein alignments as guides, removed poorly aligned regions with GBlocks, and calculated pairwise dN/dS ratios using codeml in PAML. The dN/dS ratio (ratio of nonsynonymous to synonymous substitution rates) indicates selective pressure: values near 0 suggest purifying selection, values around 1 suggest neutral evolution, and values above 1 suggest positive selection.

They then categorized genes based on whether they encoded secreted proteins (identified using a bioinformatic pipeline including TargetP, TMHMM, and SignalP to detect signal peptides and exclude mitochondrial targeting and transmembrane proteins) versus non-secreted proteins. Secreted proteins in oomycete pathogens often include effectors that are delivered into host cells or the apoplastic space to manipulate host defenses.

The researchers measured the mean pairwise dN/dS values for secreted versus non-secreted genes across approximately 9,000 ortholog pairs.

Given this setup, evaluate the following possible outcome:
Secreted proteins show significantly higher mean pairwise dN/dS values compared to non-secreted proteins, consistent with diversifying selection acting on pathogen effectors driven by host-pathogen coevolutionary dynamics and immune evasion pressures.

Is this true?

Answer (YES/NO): YES